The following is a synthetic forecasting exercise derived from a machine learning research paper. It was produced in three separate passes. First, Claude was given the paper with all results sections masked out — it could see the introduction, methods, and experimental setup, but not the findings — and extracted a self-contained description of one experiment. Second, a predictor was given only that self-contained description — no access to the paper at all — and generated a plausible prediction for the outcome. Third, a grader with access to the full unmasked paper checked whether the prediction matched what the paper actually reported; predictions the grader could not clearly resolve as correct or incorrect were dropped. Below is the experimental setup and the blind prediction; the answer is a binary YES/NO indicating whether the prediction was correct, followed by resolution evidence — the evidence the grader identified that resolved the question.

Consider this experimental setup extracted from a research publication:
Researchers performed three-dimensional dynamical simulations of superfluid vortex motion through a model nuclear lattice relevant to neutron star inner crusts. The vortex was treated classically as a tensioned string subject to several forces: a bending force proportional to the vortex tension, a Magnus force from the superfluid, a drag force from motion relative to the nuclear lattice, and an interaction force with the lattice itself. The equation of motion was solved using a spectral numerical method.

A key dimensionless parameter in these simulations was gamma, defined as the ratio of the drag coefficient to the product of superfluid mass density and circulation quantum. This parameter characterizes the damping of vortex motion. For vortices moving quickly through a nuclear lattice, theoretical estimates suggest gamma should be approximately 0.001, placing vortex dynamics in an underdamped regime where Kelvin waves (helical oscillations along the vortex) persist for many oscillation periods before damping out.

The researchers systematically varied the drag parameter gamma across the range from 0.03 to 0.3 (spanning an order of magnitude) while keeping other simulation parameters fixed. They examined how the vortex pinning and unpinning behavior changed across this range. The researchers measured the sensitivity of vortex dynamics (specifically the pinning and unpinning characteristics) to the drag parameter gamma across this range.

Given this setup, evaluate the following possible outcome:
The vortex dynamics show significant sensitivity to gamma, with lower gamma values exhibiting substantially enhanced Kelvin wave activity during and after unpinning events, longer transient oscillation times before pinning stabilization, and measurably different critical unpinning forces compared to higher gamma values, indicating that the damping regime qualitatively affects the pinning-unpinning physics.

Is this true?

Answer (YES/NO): NO